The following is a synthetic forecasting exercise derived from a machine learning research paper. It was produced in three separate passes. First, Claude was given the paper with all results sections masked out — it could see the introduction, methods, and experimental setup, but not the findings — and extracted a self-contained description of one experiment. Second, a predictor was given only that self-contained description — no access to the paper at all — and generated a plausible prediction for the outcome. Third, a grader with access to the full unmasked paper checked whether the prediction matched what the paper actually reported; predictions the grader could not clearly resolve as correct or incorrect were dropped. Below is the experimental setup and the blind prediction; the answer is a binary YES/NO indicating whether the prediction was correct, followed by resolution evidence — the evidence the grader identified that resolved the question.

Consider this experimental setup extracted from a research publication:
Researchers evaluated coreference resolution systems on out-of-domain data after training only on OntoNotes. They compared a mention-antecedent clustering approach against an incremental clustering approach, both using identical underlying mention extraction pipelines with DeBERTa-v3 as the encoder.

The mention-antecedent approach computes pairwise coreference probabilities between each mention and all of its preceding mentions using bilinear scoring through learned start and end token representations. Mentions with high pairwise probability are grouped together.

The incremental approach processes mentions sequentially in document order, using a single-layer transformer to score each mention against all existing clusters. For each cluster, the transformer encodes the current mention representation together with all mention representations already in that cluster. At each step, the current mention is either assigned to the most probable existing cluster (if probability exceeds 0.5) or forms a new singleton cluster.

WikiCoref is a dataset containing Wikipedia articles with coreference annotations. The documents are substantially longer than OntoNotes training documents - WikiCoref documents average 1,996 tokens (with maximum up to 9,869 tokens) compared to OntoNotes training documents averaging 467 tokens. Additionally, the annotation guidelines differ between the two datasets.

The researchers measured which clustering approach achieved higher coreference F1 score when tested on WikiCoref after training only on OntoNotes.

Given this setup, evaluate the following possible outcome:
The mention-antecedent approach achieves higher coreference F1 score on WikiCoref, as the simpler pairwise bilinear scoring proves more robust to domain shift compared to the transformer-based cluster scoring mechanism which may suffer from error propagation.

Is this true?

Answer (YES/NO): YES